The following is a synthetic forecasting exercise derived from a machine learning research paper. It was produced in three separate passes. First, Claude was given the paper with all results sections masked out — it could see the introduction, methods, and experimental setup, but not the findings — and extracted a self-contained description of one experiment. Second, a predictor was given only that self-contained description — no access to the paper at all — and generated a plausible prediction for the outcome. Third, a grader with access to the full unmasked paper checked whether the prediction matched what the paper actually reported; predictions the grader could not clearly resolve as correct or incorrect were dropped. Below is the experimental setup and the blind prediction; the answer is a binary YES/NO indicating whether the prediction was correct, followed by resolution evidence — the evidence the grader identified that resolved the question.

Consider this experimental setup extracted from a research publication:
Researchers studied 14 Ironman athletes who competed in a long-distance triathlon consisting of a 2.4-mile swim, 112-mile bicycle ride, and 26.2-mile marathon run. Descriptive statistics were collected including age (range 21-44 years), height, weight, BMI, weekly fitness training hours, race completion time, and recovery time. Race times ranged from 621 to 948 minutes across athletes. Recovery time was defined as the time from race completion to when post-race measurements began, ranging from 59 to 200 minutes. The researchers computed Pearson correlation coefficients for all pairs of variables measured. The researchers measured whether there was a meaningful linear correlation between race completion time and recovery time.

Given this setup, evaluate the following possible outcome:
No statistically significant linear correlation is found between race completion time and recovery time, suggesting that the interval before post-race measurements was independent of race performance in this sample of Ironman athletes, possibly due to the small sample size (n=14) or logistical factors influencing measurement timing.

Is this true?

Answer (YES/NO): NO